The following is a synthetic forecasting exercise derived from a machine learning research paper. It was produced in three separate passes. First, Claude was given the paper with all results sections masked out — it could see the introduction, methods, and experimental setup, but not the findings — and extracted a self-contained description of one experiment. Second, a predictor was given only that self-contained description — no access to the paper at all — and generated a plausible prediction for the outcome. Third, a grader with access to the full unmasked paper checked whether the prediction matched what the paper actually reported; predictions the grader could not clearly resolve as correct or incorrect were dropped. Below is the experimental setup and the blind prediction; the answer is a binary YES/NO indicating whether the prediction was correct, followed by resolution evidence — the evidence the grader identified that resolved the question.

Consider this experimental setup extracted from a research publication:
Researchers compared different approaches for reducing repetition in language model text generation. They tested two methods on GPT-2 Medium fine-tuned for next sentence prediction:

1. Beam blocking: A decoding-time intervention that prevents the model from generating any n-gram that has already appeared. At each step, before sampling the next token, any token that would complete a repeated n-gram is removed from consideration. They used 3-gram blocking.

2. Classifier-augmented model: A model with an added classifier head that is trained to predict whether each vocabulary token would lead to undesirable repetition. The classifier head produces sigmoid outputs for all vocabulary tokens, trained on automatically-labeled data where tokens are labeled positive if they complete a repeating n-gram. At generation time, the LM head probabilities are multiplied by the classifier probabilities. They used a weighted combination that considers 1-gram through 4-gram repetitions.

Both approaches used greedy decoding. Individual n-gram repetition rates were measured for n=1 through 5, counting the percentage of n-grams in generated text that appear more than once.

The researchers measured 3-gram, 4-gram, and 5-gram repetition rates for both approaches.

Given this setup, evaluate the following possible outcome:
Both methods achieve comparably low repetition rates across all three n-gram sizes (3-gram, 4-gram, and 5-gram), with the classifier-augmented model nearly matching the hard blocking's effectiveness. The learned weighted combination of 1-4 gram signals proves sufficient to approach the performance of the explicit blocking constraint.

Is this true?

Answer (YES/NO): NO